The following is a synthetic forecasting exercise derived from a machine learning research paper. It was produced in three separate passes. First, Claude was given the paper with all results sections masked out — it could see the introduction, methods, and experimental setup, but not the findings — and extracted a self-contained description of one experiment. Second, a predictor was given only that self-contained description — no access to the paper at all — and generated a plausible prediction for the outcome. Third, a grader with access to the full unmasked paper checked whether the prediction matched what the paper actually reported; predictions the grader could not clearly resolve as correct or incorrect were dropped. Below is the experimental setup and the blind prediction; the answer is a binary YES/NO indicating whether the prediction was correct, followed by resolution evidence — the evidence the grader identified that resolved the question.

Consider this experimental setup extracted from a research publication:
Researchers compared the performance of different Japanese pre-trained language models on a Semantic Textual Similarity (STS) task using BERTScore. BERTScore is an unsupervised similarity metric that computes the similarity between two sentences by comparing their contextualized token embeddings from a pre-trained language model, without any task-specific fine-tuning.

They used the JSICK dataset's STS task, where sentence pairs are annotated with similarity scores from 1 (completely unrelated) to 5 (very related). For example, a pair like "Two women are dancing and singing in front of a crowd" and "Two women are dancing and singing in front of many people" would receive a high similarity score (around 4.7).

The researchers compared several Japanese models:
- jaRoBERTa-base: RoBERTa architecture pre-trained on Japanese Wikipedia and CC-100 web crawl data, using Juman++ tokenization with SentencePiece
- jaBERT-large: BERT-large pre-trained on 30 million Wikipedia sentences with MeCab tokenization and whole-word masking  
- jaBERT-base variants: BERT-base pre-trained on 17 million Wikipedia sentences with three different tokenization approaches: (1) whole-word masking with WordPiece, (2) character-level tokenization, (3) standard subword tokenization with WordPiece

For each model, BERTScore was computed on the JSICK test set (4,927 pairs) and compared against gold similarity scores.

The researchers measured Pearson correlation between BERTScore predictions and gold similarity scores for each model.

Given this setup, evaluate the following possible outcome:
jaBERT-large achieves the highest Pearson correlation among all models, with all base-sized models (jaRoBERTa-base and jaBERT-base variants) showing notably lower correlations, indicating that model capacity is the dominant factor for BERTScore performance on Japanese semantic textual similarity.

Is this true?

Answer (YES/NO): NO